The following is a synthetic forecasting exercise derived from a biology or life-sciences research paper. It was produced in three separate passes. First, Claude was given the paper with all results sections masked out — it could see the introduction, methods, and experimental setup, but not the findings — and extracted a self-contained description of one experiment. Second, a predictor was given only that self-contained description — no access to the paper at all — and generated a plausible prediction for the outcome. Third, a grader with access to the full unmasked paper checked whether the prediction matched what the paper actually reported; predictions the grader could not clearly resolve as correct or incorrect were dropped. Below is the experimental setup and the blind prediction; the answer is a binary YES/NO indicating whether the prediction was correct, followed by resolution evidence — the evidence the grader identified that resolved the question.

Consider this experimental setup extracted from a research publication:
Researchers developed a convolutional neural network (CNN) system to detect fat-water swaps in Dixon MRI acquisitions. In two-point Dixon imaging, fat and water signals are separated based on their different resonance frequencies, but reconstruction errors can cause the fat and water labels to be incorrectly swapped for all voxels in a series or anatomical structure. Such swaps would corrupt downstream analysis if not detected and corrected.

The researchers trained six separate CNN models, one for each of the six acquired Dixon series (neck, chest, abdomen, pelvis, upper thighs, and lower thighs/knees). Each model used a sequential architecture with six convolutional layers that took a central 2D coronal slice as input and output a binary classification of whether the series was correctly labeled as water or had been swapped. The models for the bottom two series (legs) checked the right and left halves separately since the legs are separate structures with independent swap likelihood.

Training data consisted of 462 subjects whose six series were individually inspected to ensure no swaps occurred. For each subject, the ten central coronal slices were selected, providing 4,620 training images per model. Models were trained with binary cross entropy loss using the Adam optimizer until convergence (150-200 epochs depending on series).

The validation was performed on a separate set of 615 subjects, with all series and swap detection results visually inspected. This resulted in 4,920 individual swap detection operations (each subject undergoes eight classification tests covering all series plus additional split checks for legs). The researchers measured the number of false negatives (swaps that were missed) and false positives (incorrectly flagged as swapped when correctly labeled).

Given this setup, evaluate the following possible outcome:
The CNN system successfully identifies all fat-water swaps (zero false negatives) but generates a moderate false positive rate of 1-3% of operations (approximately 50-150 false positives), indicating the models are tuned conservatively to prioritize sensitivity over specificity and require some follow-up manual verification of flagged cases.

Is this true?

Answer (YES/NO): NO